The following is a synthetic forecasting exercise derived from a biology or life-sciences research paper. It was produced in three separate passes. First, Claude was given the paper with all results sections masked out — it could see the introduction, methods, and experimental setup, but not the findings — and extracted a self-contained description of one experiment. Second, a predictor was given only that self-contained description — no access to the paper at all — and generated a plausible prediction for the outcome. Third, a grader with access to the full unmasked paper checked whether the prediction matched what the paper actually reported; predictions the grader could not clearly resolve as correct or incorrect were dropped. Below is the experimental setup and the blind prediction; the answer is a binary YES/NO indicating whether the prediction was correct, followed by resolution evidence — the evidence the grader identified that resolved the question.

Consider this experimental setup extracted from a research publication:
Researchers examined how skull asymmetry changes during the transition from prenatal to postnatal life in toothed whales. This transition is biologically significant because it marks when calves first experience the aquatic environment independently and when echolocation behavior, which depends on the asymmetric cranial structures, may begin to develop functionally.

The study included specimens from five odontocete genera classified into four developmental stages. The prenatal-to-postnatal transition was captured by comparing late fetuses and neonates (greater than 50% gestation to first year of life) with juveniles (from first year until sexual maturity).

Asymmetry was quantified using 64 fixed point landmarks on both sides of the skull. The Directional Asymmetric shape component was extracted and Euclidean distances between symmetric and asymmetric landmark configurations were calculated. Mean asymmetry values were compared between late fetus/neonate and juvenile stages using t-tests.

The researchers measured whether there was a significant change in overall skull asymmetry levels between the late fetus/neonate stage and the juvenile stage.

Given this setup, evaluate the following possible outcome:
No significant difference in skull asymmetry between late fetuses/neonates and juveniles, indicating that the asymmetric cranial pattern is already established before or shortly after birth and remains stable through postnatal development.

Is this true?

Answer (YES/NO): NO